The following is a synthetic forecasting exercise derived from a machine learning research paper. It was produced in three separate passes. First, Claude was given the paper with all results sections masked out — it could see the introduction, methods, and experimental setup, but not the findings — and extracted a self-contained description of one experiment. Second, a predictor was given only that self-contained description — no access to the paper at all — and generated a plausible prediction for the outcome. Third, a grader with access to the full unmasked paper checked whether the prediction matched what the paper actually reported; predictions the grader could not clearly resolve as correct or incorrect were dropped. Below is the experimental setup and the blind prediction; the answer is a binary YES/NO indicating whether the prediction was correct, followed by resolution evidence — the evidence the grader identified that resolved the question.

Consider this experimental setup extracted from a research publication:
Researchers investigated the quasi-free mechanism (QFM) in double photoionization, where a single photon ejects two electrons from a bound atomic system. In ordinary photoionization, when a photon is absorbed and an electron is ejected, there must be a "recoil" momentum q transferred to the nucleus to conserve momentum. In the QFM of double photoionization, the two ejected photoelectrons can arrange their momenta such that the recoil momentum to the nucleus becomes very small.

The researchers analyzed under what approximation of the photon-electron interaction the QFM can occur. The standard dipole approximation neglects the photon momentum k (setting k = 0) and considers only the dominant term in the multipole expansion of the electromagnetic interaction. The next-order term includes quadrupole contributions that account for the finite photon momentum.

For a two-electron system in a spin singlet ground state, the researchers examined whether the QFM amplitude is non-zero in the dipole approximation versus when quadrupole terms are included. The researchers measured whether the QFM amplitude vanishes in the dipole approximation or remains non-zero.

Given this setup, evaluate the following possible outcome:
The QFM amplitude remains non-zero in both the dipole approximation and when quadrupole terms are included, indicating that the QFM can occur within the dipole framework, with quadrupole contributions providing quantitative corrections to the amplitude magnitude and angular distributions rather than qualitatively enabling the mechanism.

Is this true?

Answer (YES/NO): NO